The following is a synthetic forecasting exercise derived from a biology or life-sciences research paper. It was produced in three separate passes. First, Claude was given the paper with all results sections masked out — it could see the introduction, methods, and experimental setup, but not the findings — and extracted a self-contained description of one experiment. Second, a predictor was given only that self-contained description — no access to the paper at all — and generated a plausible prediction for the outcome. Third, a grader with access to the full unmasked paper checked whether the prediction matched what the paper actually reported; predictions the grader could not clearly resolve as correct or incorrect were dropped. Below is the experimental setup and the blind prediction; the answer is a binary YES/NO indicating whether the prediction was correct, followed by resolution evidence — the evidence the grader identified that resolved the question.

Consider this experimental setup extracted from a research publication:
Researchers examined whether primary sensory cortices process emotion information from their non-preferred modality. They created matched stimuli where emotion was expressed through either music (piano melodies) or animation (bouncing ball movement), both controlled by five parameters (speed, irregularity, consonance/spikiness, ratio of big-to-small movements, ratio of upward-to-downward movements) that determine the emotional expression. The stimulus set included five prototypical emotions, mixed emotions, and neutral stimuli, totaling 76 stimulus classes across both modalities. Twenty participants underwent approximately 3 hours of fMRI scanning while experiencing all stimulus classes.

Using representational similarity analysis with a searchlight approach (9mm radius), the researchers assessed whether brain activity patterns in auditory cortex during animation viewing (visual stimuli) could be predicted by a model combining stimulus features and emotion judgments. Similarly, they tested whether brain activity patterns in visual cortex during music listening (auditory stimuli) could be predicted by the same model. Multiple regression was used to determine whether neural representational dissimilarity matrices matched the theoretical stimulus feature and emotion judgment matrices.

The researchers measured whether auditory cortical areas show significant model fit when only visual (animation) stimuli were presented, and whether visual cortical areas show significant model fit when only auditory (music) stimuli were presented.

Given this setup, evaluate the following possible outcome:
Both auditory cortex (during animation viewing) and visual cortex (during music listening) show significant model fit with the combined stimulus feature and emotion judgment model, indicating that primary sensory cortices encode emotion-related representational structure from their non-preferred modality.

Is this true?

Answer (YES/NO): YES